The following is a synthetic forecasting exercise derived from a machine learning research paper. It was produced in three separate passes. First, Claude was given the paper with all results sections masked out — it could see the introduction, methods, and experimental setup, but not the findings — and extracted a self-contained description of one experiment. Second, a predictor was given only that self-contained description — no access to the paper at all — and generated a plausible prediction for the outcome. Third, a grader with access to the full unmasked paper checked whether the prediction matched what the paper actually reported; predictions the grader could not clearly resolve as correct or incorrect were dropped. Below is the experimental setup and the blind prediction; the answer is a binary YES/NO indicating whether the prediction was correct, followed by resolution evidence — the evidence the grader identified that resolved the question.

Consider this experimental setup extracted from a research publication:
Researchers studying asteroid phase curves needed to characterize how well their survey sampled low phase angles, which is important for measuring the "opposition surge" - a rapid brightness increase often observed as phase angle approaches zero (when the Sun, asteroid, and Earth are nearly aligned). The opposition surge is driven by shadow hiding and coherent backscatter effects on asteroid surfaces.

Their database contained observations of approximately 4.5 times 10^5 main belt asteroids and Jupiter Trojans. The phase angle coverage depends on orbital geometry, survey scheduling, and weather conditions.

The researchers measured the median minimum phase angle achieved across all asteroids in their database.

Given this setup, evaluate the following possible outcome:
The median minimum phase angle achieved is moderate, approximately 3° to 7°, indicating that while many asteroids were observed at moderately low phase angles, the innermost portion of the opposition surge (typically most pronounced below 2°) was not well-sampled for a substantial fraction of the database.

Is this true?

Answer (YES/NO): YES